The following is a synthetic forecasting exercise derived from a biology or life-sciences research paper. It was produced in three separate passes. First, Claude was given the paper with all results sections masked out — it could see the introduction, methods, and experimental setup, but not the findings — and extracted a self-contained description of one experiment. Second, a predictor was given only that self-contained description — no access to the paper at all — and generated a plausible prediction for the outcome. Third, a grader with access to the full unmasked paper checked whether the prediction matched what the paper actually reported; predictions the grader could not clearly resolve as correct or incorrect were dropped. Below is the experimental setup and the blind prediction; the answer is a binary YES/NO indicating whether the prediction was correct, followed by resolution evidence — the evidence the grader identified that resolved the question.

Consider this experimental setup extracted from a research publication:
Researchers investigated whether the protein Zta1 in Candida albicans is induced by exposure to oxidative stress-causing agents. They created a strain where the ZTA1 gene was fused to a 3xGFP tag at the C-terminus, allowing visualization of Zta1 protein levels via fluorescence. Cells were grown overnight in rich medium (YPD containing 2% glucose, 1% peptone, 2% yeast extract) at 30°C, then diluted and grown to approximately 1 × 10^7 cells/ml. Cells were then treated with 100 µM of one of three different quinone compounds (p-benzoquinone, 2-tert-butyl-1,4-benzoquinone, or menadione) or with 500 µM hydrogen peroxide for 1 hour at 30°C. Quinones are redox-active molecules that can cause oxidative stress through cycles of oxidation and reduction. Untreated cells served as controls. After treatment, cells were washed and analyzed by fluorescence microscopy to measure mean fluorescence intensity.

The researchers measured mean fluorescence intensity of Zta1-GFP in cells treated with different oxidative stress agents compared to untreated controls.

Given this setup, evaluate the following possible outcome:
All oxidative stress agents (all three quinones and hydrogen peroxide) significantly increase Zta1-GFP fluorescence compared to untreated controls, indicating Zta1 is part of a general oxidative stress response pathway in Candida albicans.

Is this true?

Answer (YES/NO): YES